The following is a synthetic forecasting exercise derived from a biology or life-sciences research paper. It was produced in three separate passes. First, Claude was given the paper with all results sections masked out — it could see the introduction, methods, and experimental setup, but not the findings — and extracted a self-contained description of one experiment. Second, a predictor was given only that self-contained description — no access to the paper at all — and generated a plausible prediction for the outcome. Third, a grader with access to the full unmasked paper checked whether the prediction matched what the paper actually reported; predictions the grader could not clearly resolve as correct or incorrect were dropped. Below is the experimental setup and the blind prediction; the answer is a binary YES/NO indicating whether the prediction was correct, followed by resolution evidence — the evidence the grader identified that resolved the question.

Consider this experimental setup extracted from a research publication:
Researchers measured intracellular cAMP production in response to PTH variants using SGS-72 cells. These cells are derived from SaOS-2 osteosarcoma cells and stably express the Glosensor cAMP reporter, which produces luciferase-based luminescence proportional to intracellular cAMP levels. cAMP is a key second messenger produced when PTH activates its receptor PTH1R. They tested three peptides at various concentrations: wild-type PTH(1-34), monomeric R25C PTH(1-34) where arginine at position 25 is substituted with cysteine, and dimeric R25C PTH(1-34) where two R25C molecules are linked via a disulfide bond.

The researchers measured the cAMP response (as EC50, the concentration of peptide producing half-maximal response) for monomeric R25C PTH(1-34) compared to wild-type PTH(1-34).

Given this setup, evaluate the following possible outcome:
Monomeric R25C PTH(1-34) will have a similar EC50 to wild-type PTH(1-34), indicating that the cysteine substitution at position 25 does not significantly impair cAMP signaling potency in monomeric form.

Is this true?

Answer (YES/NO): NO